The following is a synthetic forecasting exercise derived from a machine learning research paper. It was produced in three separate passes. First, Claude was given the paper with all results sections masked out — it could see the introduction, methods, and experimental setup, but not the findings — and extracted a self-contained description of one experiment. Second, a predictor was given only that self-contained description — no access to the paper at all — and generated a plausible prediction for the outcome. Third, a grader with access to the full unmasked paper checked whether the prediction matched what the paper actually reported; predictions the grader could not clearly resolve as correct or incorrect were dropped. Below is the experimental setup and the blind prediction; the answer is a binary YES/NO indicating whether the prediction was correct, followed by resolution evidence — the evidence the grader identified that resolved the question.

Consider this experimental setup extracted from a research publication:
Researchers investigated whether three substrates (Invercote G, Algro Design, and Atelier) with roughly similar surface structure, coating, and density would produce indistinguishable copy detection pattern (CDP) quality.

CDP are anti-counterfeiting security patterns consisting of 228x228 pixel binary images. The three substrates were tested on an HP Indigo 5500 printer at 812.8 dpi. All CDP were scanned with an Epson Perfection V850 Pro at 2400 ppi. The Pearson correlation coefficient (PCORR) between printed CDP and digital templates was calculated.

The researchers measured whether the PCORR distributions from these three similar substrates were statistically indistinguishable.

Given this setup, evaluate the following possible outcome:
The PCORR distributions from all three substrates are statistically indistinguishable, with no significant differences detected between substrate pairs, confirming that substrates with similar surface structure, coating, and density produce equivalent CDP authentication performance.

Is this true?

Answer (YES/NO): NO